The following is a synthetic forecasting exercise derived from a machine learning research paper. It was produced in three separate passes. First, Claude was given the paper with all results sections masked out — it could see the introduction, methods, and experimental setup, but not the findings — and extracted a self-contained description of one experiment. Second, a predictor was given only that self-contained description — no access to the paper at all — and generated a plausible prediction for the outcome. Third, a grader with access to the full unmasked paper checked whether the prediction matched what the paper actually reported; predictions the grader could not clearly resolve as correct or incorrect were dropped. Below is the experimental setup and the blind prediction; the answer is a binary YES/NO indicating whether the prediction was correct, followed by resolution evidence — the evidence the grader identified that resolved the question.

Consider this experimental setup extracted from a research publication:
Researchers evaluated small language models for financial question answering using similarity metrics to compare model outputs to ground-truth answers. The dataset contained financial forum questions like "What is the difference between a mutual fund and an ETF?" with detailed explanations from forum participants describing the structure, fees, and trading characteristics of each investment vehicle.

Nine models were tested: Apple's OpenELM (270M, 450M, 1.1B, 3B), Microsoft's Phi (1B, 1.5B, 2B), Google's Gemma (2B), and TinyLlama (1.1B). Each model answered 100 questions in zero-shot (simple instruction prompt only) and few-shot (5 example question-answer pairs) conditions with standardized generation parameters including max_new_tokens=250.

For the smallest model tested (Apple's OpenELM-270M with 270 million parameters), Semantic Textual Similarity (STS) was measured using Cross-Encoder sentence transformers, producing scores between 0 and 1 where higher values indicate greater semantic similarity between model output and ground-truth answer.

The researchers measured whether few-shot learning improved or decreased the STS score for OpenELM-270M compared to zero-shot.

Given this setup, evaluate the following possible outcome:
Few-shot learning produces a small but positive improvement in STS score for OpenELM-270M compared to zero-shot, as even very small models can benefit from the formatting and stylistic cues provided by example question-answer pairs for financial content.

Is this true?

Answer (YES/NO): NO